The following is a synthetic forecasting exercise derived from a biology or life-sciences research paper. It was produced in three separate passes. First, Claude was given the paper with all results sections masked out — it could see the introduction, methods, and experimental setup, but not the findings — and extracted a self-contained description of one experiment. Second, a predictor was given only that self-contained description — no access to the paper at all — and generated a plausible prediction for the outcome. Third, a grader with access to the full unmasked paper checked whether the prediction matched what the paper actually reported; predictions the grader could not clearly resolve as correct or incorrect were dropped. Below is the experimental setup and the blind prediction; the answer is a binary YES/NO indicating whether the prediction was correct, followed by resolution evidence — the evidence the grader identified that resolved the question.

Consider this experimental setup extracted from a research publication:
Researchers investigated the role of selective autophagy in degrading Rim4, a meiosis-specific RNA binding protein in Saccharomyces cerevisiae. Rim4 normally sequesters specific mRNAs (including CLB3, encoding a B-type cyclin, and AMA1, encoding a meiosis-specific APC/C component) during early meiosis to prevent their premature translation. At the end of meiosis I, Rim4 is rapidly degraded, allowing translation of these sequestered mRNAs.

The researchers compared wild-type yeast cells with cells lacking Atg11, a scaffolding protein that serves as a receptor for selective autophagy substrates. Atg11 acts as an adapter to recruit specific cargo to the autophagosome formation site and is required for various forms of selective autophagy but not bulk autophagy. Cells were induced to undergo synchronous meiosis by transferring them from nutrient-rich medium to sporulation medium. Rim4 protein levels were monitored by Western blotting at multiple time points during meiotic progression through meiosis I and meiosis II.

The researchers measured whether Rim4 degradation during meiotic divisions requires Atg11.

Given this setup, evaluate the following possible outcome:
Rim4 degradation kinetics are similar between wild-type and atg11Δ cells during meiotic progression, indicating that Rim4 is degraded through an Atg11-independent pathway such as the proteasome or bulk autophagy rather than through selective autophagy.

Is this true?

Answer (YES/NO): NO